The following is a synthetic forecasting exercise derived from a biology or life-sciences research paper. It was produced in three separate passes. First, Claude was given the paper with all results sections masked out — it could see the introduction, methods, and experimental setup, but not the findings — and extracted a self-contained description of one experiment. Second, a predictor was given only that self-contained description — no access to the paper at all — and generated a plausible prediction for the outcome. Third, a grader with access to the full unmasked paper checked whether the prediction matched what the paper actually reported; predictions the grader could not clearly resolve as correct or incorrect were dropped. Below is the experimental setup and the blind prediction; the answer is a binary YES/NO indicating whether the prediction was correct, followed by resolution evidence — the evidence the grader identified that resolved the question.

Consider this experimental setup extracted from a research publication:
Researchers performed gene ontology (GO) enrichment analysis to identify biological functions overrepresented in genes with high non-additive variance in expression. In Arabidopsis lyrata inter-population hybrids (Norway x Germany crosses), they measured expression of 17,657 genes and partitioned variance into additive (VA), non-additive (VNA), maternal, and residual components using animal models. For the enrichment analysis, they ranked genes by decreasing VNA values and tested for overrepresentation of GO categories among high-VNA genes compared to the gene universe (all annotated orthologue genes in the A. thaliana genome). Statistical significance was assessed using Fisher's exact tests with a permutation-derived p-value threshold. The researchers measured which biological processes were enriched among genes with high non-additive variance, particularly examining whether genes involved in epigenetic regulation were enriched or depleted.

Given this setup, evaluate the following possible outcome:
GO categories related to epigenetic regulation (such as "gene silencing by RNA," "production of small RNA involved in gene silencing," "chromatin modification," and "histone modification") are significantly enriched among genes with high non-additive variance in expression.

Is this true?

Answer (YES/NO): YES